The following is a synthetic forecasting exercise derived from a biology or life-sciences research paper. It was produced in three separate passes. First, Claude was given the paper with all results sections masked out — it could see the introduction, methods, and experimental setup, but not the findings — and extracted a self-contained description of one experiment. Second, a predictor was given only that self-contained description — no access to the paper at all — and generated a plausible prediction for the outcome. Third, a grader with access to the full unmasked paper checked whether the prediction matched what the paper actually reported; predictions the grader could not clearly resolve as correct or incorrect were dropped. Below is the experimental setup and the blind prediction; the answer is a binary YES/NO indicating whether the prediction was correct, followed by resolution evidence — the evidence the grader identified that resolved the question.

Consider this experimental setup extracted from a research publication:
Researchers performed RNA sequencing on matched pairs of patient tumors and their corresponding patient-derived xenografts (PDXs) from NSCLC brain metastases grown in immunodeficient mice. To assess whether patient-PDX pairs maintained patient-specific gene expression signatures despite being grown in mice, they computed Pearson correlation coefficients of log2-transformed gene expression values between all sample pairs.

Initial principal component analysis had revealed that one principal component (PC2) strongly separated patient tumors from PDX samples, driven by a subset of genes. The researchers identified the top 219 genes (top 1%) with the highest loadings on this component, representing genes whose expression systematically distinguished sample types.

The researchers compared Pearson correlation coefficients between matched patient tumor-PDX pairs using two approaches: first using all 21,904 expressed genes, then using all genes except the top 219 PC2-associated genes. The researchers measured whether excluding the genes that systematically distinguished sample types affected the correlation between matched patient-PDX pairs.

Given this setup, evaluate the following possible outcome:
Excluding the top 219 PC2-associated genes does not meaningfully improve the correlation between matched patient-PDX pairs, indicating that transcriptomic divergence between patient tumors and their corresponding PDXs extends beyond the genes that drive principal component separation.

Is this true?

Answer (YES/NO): NO